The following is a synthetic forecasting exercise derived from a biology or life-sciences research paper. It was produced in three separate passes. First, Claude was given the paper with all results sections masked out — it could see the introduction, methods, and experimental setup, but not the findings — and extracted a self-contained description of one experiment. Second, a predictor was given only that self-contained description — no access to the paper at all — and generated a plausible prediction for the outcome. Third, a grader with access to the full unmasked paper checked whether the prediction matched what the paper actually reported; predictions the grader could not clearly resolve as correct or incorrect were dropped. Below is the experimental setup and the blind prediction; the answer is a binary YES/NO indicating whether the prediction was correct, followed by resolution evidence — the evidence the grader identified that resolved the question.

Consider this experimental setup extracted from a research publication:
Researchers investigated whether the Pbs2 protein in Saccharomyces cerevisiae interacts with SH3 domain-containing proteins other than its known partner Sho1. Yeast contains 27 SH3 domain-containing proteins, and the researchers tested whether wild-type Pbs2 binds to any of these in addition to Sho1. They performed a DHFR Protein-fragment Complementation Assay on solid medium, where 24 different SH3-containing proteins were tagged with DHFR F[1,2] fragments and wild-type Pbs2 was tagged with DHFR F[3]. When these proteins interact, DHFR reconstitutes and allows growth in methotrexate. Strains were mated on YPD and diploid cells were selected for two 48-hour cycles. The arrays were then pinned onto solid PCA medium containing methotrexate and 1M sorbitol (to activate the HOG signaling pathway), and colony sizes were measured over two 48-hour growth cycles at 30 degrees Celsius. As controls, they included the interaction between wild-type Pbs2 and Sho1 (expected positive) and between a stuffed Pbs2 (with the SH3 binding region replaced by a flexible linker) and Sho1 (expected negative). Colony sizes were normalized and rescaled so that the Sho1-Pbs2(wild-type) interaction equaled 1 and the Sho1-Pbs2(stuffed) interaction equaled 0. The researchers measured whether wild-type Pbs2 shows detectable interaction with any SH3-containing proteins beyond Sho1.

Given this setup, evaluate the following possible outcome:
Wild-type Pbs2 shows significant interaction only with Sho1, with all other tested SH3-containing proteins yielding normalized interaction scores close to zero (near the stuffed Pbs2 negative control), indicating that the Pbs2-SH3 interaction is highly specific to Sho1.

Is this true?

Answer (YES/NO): NO